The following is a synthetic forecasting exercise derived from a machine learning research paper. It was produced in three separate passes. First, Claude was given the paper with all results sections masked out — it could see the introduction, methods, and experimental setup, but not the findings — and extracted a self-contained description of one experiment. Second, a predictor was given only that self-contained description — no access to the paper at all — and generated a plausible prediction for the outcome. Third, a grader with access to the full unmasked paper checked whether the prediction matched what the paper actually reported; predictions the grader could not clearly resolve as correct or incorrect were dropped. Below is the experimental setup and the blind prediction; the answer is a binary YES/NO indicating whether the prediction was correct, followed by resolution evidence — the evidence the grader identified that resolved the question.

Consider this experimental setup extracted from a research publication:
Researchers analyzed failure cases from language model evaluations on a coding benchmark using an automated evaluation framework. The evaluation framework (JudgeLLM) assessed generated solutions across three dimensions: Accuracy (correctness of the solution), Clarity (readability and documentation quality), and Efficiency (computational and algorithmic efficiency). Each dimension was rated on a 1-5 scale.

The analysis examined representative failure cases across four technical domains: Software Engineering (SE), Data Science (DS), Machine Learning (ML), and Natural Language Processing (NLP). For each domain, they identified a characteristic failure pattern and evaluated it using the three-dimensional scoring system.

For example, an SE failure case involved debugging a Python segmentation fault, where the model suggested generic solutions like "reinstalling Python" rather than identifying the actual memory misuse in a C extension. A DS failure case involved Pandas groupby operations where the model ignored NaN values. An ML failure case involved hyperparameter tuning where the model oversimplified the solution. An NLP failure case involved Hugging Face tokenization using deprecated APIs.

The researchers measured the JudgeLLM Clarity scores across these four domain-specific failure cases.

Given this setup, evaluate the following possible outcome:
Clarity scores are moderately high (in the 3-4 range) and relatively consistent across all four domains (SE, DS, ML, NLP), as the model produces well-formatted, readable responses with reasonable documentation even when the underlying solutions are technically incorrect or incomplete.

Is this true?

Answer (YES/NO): YES